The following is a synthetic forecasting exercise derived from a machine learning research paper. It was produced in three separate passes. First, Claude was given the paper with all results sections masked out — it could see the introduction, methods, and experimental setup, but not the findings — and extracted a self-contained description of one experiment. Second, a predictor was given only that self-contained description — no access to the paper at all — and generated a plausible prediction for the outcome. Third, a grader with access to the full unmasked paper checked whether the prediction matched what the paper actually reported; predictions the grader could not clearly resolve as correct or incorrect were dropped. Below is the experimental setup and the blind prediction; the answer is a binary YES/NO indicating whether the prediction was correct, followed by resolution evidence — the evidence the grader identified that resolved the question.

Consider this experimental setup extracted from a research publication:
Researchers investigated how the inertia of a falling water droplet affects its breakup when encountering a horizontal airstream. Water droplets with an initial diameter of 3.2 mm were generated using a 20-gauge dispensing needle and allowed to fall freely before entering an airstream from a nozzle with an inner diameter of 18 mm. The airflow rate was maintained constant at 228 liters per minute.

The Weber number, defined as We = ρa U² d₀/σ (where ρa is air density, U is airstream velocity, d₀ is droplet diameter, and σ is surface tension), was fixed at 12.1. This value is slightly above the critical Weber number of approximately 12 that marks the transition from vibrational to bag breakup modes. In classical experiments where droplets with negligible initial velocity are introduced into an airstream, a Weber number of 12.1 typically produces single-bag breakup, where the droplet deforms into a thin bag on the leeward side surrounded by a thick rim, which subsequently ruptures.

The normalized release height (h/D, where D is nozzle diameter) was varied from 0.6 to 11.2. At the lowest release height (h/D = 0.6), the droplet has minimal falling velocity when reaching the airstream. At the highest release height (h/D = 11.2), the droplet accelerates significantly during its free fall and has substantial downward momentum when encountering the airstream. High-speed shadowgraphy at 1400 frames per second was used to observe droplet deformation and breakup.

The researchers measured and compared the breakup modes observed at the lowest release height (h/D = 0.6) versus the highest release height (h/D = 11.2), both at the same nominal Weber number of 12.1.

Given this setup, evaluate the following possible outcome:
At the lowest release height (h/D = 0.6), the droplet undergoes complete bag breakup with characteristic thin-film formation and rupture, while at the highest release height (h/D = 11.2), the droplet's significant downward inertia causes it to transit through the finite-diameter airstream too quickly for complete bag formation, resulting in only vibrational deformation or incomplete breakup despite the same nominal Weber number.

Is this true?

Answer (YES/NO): NO